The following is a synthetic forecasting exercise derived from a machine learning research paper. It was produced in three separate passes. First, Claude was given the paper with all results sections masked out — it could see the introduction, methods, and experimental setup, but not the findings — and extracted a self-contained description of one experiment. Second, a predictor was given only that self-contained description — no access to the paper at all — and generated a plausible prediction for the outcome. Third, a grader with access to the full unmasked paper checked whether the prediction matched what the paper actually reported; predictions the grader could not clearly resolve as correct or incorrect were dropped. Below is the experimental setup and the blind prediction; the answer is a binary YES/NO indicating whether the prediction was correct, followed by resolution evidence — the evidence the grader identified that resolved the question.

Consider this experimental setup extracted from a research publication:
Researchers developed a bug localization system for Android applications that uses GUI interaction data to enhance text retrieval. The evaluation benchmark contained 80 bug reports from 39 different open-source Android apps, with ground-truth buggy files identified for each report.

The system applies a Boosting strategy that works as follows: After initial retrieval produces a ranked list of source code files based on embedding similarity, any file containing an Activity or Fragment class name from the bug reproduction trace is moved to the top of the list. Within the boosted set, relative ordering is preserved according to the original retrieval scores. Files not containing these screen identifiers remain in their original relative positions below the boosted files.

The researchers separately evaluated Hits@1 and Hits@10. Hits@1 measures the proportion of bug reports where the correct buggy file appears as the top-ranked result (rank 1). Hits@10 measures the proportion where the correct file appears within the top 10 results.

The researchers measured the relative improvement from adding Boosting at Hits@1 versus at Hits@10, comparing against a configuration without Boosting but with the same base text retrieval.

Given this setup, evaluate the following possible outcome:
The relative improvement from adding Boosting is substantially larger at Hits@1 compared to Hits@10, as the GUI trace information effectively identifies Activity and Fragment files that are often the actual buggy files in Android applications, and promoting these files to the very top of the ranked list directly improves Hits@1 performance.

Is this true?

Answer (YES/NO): YES